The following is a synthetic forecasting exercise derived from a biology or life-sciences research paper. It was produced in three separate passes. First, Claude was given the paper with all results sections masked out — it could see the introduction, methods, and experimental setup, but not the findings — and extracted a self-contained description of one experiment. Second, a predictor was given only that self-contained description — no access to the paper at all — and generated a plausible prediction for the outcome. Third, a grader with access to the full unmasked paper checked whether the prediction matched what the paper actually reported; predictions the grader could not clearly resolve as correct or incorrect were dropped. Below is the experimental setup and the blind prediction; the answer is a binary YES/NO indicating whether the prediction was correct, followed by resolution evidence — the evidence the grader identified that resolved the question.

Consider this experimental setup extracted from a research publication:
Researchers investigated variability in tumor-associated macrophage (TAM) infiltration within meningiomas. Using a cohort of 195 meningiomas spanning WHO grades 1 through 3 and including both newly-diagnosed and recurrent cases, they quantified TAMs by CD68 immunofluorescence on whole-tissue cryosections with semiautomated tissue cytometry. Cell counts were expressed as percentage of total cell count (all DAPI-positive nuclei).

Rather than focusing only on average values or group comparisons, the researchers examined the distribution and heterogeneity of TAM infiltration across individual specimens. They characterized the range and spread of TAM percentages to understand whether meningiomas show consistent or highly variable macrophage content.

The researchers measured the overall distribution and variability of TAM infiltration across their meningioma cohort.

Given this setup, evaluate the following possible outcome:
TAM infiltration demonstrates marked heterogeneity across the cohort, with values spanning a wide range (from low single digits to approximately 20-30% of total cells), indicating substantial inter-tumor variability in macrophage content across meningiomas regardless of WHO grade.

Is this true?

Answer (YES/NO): NO